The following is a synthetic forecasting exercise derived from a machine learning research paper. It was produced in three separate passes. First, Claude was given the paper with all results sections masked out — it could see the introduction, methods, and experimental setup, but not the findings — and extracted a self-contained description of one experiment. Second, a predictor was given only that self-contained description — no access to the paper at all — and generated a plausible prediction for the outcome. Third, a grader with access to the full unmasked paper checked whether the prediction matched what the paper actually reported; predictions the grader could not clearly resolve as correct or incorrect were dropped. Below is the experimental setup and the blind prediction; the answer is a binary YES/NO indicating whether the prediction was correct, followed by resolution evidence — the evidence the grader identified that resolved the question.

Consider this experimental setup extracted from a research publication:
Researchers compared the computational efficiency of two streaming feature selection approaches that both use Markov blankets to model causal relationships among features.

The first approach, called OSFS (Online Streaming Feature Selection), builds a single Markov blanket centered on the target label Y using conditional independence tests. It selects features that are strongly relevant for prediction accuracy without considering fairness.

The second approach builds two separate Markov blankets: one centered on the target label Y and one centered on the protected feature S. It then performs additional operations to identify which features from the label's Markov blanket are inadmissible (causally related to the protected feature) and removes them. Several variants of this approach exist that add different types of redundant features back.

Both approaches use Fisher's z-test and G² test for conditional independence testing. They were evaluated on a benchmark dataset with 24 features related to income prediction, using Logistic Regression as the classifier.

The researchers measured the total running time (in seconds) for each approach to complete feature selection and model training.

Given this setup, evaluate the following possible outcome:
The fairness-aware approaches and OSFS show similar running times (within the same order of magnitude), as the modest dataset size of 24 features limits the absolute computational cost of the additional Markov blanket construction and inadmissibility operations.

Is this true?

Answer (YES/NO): YES